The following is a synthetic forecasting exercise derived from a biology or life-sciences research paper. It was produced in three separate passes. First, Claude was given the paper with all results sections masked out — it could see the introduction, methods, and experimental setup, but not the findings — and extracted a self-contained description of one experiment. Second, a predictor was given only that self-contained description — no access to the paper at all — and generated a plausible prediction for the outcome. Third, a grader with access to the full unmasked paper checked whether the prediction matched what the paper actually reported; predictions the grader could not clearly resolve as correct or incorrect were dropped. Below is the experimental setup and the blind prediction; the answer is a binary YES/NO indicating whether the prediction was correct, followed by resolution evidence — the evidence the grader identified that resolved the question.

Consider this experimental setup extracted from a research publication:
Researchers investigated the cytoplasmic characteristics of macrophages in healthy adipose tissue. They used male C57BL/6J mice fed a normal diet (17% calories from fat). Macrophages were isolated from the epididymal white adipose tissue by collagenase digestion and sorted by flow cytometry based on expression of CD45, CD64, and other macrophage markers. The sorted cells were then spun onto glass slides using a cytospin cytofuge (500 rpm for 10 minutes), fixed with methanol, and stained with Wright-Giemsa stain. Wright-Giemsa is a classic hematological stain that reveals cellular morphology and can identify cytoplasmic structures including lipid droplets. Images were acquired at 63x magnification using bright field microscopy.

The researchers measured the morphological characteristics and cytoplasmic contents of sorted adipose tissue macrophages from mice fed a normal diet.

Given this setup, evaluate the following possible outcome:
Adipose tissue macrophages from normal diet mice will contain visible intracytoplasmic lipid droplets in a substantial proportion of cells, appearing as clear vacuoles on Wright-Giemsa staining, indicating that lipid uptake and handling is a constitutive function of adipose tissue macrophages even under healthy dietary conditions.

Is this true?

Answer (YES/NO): YES